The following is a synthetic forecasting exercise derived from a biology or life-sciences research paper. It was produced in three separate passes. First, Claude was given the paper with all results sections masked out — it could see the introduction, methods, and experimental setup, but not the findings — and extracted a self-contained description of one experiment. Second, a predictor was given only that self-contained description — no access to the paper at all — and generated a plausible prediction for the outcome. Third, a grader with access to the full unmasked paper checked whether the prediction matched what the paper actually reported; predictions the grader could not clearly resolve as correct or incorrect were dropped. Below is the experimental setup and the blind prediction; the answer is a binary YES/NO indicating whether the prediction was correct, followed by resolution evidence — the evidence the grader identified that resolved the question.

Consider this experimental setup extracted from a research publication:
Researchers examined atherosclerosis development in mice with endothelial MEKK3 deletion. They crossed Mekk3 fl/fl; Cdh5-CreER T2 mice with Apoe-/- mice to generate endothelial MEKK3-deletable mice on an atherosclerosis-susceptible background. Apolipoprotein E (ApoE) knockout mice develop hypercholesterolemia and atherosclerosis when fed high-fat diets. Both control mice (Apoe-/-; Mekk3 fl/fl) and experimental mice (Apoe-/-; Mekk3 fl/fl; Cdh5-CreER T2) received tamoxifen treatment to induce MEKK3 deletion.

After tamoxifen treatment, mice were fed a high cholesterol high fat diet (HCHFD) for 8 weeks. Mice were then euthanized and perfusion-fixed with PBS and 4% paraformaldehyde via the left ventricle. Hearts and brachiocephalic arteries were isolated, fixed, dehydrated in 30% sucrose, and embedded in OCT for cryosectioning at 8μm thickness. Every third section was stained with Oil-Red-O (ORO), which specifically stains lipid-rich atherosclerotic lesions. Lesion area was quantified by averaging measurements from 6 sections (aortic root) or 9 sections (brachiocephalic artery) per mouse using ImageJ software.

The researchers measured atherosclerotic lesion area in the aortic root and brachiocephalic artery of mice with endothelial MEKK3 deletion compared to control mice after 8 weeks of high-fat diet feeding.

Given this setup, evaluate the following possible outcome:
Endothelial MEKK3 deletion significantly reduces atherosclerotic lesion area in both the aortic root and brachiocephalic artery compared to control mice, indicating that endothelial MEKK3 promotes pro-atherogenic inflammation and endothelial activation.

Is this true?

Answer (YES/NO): NO